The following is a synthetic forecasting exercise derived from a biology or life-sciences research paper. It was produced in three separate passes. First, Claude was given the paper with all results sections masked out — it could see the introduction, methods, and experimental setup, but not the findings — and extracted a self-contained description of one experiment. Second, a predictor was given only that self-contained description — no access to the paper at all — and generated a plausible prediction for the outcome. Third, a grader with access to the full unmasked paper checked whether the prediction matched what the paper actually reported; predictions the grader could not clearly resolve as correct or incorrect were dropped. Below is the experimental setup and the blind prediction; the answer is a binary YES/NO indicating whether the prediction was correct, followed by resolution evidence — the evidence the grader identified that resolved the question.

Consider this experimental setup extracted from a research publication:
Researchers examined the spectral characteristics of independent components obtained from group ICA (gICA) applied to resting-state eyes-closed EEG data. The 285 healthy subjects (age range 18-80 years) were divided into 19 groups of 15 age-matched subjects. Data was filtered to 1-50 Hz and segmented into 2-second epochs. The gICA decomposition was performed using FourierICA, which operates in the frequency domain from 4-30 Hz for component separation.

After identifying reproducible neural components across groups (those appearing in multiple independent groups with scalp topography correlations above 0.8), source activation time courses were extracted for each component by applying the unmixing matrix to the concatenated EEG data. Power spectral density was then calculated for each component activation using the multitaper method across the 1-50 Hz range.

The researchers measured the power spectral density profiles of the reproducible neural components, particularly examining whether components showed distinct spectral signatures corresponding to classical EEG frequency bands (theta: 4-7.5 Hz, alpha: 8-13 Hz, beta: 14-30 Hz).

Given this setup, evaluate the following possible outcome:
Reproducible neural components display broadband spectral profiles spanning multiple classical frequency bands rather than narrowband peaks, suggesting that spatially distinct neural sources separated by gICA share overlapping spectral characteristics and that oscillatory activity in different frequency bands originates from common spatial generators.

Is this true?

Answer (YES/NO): NO